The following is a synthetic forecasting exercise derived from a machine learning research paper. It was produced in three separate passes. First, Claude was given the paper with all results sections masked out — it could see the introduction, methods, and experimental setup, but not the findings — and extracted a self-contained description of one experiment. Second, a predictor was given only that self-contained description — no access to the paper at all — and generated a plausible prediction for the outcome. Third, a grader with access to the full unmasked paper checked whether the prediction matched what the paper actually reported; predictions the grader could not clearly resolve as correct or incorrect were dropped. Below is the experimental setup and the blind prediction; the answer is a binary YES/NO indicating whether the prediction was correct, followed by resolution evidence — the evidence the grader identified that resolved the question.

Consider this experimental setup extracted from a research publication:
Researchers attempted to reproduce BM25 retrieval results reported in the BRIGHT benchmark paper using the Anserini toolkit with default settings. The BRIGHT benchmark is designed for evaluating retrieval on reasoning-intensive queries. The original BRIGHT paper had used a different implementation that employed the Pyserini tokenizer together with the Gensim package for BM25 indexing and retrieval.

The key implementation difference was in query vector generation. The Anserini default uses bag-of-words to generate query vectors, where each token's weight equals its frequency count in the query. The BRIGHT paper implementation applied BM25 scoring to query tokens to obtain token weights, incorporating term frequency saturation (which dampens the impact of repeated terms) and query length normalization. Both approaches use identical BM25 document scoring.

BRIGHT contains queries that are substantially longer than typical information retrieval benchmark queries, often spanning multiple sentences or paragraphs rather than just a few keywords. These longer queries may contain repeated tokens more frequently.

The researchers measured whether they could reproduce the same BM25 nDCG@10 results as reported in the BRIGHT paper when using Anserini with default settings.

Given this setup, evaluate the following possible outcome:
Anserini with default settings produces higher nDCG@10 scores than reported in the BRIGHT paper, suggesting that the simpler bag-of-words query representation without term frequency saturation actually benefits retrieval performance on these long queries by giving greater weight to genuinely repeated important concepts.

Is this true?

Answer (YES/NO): NO